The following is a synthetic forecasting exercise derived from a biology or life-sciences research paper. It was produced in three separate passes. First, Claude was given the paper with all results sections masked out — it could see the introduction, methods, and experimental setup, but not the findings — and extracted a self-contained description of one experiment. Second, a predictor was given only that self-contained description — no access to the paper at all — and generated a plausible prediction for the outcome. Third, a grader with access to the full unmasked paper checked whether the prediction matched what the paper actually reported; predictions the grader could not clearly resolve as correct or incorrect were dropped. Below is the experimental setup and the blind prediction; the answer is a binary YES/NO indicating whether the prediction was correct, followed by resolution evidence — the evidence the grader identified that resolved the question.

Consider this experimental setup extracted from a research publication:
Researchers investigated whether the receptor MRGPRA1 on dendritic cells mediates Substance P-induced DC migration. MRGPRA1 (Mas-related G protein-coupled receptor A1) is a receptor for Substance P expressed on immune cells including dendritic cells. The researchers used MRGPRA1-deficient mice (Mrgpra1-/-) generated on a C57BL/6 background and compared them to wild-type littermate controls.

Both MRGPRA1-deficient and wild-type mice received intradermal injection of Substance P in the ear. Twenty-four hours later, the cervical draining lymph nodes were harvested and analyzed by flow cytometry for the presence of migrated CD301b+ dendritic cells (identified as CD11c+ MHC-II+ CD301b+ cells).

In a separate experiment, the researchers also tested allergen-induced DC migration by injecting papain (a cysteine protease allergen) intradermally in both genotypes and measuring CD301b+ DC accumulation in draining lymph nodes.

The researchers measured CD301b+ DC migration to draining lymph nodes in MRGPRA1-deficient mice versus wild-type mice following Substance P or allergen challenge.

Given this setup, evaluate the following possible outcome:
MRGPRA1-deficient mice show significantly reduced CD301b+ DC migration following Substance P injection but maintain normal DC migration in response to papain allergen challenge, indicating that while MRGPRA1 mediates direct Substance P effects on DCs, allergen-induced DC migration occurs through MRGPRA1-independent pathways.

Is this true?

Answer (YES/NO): NO